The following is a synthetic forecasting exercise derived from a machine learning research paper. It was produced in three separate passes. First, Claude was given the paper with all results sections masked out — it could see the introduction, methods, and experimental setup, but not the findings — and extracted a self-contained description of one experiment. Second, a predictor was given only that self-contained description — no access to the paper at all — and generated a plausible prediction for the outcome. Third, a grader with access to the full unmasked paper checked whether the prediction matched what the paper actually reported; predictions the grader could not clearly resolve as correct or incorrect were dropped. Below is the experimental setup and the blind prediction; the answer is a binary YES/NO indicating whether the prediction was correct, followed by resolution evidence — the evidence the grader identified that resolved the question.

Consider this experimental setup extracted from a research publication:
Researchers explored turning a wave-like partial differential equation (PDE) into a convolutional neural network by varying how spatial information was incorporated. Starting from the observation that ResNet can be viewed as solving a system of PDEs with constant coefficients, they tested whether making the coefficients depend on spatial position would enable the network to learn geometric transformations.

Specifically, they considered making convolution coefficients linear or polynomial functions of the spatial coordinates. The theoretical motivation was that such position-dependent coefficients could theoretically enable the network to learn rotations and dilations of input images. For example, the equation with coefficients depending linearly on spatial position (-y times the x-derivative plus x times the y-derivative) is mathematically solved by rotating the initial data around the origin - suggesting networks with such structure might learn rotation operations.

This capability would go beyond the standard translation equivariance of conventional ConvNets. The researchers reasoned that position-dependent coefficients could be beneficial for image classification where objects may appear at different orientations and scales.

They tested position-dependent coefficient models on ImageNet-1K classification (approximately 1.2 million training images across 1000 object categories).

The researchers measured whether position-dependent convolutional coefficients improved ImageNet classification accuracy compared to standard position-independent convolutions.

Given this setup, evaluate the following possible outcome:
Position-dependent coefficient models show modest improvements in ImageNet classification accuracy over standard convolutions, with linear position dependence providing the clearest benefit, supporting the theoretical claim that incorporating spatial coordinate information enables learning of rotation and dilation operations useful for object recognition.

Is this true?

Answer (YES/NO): NO